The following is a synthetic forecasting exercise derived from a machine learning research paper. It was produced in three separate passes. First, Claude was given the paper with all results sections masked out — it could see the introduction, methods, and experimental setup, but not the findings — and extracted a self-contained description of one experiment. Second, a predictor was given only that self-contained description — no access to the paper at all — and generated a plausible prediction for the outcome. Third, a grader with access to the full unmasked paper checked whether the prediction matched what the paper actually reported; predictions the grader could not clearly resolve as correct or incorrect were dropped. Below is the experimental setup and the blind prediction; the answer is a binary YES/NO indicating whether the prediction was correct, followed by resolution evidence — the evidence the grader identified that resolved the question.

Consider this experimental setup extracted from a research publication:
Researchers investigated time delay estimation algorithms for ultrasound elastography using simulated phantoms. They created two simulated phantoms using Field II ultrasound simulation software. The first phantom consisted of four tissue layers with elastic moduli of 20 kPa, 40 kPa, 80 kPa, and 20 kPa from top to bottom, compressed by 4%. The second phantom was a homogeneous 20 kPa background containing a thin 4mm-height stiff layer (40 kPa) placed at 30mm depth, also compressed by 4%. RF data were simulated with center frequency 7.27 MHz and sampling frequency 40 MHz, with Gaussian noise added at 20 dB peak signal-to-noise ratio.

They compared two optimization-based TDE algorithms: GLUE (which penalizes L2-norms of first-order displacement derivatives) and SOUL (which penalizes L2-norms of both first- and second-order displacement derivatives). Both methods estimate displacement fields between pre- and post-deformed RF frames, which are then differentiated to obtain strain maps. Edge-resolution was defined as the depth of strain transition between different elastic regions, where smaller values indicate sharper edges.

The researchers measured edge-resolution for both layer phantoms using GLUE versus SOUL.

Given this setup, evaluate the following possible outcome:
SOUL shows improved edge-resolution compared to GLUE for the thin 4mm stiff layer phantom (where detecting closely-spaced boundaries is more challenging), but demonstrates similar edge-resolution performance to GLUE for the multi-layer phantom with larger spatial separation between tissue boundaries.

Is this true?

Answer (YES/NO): NO